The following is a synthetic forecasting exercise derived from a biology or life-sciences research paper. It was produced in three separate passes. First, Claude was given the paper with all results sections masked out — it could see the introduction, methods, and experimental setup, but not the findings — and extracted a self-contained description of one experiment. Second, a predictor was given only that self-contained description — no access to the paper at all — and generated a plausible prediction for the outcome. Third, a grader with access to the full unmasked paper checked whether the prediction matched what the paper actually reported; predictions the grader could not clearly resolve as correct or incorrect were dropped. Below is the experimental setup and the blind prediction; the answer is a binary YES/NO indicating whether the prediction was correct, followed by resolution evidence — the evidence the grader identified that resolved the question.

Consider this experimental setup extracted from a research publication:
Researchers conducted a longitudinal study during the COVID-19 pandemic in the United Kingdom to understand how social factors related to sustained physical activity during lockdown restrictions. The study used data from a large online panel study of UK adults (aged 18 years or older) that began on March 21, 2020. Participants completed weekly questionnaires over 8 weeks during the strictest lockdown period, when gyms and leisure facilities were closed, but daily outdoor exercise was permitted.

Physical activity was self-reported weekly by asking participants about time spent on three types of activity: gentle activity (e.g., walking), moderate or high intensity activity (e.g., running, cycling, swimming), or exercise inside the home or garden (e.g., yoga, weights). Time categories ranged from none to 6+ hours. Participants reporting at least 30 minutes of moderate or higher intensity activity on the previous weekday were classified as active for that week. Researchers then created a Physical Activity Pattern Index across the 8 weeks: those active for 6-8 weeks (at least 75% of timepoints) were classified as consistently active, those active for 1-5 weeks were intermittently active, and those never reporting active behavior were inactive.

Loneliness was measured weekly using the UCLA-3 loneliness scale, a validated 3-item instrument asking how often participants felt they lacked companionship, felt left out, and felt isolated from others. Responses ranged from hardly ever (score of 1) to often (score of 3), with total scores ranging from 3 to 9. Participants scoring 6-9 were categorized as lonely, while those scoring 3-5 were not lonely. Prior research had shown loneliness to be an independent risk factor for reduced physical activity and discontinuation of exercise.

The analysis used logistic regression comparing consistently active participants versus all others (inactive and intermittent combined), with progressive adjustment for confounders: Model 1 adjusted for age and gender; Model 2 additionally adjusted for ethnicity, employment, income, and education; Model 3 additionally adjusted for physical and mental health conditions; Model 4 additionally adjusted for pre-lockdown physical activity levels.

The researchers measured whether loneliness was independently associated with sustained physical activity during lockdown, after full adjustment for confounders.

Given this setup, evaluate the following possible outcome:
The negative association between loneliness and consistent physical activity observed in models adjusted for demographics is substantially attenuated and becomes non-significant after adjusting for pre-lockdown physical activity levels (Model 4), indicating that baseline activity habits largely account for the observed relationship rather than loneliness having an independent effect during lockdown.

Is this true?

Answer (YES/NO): NO